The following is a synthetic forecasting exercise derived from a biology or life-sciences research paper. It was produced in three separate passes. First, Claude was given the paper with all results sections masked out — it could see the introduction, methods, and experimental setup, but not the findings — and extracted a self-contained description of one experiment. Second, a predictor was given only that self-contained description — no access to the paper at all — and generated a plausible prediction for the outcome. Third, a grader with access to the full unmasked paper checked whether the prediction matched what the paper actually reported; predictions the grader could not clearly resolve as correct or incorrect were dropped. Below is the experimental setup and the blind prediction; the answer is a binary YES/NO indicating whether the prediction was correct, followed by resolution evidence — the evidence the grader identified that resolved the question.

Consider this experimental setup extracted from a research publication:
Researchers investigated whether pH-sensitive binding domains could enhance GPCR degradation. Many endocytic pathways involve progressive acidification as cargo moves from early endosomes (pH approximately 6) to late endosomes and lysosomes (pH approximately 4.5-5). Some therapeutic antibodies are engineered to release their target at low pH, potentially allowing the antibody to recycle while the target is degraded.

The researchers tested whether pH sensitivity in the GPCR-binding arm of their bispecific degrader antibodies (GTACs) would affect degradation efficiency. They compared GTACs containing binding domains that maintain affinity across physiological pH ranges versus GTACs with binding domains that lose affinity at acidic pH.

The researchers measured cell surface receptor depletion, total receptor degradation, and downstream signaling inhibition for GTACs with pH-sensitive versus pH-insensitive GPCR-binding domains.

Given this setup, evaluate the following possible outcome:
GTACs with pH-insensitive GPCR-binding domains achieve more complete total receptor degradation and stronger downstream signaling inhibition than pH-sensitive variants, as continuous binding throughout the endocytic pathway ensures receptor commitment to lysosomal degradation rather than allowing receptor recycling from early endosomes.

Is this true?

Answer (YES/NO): NO